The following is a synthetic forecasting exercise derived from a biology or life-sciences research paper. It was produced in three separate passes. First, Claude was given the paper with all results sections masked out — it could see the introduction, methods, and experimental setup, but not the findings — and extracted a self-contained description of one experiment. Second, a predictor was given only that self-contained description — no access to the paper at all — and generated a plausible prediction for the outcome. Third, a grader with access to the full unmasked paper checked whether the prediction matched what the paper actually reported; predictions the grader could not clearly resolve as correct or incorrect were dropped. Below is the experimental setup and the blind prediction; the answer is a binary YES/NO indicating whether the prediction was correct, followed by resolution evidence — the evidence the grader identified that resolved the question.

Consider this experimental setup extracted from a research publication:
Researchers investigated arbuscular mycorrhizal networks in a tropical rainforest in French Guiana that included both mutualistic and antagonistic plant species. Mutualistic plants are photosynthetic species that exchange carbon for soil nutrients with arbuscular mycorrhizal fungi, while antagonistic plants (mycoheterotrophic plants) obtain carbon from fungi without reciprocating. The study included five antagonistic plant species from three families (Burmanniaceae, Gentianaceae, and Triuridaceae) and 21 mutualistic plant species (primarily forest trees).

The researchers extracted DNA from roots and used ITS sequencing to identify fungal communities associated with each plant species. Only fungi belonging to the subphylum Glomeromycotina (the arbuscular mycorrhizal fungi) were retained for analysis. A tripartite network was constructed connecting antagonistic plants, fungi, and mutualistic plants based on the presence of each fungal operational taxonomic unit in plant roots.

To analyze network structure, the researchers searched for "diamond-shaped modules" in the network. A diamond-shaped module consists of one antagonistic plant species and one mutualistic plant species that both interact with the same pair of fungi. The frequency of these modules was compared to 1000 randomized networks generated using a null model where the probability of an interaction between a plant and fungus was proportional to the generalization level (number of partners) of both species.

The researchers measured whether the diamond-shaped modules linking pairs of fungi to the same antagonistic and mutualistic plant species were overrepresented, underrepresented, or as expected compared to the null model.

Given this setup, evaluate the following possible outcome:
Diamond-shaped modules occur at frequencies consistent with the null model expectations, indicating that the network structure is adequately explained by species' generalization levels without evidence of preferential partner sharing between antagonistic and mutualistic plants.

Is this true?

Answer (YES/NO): NO